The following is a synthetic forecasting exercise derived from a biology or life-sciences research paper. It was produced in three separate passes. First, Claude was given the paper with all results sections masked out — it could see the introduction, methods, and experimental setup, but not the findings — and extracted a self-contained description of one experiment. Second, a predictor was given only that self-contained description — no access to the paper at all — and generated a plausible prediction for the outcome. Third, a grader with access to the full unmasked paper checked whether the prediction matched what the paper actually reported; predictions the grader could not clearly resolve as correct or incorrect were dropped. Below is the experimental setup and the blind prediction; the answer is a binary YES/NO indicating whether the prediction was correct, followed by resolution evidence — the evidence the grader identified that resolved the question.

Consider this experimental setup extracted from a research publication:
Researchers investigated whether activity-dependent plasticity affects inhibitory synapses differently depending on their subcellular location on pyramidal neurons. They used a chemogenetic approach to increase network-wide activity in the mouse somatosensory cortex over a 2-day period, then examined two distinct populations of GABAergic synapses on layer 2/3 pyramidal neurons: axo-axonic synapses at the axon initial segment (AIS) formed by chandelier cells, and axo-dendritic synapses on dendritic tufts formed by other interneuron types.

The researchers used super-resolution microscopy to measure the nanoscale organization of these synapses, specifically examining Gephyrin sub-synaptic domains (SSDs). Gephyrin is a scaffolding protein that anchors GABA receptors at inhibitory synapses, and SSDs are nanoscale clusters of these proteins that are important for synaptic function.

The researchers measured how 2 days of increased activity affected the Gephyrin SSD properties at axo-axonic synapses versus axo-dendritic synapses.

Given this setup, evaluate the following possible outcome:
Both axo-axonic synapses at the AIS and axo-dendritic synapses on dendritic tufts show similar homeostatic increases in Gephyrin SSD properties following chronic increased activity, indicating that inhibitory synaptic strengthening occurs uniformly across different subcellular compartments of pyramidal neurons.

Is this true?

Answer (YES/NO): NO